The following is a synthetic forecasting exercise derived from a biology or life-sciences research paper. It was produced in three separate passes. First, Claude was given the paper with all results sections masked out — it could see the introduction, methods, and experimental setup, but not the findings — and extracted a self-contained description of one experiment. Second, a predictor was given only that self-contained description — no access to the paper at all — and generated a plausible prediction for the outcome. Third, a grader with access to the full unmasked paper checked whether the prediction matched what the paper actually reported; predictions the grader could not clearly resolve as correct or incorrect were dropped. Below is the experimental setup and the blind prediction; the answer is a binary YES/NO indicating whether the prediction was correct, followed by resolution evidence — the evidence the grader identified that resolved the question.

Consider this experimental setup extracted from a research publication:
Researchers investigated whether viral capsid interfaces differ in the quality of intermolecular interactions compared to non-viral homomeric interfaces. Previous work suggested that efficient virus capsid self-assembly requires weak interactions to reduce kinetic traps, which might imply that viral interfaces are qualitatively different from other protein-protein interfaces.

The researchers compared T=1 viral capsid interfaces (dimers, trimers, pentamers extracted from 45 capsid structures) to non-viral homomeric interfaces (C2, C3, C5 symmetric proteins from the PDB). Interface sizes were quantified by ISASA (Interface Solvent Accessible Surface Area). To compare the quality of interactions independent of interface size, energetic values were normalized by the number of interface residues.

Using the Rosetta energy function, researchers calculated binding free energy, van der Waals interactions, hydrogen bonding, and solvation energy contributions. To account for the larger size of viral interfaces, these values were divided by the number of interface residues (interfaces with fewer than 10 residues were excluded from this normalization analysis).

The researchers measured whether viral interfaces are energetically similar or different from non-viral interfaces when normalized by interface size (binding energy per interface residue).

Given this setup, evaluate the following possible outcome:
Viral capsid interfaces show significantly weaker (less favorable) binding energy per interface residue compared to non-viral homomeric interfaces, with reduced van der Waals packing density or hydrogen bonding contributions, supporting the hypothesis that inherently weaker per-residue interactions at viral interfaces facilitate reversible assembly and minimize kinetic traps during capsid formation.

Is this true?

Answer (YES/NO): NO